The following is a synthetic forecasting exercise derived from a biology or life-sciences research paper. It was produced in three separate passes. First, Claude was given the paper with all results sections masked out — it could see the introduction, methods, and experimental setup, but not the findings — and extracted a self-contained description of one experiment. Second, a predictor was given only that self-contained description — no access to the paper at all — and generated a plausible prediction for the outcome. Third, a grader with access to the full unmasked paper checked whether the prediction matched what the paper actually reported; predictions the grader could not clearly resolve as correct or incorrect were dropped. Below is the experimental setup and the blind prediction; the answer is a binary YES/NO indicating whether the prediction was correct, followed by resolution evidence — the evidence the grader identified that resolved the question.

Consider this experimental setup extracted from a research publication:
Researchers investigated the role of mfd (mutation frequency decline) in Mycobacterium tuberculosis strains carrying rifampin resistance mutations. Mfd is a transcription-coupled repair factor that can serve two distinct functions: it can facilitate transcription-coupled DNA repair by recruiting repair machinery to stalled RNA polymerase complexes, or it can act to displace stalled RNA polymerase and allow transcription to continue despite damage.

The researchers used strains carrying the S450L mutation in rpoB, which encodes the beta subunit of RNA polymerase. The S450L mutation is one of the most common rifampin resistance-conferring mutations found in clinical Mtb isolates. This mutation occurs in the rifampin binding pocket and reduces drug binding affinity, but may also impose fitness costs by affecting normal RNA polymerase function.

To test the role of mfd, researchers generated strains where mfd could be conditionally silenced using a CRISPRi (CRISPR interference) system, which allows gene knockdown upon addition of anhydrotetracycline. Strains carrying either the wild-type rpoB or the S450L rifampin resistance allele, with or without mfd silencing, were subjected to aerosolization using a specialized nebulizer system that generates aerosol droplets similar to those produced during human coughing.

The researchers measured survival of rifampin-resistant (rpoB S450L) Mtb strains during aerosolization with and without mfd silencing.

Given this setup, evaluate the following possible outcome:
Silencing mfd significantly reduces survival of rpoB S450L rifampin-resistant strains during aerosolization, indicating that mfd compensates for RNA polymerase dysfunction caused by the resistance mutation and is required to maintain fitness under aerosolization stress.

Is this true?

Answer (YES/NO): YES